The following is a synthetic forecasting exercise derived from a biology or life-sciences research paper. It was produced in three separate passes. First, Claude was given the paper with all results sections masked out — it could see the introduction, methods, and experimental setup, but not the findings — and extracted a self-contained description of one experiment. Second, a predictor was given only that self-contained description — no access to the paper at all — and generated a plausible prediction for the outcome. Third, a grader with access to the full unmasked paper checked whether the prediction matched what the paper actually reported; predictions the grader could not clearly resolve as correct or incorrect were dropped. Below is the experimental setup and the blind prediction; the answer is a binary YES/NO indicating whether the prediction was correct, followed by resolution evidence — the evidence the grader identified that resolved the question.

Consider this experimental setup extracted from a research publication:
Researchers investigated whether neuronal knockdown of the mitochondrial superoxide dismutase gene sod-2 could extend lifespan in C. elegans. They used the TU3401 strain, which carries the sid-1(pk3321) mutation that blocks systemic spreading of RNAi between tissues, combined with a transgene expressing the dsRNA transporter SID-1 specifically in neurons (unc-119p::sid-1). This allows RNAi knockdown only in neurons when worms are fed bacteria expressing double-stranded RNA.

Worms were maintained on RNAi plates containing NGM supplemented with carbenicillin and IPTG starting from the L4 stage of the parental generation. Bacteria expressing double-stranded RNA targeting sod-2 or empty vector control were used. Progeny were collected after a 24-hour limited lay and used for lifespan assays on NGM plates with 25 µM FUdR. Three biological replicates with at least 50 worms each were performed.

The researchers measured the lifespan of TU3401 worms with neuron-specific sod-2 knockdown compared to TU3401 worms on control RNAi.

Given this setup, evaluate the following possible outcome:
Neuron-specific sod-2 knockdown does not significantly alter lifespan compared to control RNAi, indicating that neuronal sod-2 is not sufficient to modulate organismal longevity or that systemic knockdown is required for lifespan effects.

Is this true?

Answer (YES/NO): YES